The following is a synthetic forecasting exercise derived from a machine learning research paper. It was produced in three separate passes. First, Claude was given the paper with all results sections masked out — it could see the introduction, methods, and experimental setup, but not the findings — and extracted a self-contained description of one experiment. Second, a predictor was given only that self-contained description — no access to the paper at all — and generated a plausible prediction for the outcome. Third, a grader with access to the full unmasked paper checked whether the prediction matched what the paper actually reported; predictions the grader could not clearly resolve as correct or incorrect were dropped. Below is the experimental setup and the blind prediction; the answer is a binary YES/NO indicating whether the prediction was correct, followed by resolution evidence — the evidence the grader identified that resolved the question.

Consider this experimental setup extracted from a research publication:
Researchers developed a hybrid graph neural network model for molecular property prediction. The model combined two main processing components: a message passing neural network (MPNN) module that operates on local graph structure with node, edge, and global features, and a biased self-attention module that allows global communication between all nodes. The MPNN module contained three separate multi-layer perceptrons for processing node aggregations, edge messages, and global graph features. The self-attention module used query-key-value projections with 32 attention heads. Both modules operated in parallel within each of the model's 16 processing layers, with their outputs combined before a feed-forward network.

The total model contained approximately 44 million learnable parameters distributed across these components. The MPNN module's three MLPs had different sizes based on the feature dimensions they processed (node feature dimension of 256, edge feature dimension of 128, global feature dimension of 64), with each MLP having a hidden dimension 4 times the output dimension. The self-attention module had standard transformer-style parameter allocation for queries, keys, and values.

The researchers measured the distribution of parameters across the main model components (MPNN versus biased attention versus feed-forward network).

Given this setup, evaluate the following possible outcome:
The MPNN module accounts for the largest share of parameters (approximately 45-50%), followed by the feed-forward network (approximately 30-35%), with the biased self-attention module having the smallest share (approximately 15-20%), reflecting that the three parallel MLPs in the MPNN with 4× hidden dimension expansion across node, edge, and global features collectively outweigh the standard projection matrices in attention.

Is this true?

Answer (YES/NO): NO